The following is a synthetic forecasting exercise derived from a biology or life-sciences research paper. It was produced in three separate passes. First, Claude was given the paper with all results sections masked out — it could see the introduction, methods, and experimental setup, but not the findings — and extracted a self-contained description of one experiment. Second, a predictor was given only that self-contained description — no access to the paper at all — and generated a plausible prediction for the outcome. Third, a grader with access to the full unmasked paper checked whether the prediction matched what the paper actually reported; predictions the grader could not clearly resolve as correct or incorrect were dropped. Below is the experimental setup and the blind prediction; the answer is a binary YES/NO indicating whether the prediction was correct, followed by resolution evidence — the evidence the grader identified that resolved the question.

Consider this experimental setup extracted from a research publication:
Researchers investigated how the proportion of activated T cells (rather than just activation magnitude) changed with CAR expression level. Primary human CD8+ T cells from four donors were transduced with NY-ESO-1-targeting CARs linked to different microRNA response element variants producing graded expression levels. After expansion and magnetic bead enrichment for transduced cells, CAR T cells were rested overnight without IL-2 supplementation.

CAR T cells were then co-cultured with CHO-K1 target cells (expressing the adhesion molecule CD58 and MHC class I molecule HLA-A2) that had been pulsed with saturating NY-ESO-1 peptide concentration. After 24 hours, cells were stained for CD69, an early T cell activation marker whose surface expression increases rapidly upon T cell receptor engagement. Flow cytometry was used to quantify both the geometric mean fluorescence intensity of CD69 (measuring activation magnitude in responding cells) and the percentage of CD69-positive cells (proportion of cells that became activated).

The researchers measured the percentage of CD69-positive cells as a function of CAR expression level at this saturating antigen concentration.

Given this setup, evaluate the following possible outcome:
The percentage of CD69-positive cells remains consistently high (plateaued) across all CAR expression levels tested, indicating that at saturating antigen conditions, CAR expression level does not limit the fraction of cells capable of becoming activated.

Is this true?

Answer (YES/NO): NO